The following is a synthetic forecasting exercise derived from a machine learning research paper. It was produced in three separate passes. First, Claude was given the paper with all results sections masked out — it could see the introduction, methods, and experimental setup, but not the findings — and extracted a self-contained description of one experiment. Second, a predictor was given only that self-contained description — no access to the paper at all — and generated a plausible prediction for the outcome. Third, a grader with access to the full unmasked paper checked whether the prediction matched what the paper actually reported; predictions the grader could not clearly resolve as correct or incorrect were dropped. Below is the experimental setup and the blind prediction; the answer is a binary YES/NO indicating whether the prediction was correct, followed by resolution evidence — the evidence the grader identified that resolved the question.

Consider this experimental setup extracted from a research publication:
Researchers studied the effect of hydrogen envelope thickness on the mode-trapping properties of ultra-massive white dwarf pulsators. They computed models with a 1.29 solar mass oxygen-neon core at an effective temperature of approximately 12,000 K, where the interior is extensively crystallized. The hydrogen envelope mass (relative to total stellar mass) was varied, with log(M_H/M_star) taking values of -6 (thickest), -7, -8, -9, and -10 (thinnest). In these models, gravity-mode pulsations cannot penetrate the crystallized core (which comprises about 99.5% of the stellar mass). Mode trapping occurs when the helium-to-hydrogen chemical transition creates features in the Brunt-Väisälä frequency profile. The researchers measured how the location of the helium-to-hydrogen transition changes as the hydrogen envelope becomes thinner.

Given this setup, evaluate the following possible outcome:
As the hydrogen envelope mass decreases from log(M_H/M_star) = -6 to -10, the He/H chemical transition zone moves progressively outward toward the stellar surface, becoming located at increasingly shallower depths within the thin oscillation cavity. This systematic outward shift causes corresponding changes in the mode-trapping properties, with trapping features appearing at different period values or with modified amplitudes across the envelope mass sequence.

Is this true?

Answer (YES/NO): YES